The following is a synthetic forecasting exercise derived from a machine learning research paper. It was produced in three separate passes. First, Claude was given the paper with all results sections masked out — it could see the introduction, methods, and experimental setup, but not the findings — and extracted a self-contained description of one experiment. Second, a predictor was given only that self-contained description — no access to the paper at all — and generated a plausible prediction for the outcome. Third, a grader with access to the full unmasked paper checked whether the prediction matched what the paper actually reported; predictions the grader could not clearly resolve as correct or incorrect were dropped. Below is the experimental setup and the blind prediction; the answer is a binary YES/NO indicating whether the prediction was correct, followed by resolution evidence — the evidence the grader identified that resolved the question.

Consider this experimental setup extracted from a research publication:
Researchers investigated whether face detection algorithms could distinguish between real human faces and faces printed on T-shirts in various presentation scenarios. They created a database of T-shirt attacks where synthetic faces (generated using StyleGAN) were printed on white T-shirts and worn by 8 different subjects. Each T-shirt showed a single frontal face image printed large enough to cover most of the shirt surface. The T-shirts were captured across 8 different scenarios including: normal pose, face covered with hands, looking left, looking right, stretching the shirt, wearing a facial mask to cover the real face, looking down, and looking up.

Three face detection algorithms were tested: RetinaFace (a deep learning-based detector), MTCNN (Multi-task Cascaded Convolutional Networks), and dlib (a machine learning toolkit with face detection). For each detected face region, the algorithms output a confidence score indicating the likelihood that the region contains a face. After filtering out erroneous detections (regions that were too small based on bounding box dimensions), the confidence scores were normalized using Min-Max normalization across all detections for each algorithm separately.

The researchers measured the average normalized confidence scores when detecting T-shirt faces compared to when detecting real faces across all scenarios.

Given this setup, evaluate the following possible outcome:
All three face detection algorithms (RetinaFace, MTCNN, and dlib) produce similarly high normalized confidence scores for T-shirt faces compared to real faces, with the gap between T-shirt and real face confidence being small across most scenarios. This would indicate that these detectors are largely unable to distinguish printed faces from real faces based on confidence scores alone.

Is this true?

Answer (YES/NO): NO